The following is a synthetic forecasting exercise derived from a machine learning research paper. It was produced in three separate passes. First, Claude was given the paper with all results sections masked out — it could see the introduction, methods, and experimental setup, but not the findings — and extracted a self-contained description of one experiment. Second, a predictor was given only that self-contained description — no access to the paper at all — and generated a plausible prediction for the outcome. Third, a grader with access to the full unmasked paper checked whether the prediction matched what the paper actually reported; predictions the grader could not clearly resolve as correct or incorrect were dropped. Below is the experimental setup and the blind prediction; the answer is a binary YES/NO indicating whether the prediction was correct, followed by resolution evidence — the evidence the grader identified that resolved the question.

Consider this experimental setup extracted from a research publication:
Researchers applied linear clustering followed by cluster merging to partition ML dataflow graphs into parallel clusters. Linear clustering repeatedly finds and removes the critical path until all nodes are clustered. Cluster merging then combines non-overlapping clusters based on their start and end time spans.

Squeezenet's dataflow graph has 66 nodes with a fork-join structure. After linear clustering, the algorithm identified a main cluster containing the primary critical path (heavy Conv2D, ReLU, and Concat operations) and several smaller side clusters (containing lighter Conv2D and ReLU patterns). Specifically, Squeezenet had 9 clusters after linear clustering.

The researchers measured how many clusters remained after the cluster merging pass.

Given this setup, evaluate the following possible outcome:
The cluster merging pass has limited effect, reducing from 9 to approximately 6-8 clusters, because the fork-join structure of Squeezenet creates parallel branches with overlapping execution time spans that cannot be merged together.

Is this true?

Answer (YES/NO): NO